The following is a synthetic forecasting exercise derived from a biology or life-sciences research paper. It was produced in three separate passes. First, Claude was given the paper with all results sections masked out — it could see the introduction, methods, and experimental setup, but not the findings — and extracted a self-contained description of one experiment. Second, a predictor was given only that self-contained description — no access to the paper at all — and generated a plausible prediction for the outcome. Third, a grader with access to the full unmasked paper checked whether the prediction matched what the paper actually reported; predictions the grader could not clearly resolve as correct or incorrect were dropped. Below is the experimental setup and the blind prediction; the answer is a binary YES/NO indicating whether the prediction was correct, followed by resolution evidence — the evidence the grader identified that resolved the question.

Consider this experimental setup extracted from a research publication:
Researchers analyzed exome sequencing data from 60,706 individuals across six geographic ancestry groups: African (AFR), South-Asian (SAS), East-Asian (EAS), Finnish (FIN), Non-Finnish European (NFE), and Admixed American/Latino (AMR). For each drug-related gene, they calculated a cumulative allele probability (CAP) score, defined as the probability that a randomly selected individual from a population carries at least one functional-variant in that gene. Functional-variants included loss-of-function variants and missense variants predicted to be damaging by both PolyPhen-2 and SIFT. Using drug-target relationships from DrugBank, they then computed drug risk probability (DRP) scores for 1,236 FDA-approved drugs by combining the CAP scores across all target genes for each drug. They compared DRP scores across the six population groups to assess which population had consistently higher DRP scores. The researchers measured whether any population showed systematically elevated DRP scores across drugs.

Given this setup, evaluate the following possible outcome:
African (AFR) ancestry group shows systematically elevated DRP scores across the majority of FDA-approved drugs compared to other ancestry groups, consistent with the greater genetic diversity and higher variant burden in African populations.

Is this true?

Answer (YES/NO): NO